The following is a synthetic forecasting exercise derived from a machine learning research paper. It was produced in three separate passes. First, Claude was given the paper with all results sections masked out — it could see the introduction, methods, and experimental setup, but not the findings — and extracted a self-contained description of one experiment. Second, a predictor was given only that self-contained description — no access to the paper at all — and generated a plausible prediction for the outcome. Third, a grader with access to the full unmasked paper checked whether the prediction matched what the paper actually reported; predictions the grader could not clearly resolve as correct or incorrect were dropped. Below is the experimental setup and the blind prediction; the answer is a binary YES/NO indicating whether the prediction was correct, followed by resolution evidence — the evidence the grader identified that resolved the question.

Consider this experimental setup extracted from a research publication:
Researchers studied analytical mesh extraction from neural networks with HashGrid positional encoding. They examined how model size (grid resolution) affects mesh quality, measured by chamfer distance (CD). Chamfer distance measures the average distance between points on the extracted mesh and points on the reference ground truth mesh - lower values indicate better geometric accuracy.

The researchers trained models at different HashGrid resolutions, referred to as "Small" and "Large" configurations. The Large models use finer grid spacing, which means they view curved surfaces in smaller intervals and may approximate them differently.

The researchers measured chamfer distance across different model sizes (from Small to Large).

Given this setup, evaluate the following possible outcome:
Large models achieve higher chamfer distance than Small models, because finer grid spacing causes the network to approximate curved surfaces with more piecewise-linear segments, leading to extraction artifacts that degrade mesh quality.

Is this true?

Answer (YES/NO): NO